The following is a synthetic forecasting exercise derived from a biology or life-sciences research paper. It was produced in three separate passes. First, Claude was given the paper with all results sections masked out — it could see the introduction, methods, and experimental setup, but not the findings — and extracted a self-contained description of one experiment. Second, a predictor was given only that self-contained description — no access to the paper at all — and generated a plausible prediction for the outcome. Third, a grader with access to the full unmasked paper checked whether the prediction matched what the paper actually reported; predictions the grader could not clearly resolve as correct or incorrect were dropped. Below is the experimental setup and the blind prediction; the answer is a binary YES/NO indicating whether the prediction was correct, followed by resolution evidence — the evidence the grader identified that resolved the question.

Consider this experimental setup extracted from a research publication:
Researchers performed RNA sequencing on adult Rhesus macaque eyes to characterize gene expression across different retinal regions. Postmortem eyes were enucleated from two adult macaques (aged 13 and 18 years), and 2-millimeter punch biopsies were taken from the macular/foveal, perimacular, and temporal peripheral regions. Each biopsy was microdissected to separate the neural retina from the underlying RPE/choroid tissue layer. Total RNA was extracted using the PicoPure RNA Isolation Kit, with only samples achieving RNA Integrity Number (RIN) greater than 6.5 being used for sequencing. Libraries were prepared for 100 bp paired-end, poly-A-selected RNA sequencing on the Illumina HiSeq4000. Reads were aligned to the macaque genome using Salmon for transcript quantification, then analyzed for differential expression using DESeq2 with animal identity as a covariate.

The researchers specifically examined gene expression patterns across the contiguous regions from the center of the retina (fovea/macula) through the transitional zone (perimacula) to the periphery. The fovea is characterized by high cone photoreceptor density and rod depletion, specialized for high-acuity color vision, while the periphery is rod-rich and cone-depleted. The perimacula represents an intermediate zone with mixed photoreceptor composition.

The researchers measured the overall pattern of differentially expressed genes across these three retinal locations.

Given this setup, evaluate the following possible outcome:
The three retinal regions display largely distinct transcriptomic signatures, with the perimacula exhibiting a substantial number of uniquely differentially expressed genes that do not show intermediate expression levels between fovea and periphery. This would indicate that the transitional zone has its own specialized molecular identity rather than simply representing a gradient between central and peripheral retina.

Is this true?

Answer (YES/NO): NO